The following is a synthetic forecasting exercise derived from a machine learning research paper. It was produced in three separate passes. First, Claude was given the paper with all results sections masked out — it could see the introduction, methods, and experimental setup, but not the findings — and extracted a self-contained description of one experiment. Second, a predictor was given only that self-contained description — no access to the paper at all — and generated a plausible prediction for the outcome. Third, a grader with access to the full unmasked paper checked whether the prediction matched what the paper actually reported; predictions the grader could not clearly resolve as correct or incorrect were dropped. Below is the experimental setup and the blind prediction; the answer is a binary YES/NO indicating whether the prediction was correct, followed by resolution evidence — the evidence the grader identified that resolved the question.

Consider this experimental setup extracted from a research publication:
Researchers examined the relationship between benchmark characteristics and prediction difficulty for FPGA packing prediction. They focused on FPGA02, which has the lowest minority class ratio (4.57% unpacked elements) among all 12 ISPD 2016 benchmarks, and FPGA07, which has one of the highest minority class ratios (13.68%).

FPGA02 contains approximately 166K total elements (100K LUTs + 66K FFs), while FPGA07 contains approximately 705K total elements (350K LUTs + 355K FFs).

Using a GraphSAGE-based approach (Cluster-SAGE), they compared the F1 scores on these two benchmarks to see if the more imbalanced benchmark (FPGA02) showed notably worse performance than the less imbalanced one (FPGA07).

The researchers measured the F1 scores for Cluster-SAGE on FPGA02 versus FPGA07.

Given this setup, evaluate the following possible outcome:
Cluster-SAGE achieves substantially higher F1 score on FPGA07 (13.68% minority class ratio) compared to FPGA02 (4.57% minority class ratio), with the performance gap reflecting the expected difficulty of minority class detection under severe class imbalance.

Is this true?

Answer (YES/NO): NO